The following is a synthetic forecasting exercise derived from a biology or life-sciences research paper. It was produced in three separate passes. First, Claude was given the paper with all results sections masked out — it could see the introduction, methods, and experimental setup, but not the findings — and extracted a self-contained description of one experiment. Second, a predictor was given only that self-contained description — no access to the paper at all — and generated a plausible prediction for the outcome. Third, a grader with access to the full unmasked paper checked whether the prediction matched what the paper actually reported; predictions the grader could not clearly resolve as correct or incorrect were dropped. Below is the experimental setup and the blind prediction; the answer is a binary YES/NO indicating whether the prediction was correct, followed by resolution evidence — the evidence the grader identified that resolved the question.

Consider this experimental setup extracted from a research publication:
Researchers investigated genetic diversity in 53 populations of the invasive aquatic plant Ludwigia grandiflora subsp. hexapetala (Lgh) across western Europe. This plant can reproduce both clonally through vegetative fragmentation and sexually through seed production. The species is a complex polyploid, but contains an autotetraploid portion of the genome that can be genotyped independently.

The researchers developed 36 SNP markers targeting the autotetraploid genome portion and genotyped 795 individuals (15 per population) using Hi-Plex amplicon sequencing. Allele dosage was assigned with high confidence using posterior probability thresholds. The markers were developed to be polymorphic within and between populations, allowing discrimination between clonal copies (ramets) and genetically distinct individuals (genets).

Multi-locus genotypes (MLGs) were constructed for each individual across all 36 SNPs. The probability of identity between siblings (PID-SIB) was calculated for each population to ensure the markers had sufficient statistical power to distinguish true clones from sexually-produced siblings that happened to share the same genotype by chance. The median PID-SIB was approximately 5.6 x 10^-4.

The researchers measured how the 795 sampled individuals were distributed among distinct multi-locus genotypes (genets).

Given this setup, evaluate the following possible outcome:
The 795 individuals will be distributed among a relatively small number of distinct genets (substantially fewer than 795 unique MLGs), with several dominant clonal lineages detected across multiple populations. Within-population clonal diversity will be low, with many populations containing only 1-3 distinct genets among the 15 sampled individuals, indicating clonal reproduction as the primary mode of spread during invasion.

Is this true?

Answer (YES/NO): NO